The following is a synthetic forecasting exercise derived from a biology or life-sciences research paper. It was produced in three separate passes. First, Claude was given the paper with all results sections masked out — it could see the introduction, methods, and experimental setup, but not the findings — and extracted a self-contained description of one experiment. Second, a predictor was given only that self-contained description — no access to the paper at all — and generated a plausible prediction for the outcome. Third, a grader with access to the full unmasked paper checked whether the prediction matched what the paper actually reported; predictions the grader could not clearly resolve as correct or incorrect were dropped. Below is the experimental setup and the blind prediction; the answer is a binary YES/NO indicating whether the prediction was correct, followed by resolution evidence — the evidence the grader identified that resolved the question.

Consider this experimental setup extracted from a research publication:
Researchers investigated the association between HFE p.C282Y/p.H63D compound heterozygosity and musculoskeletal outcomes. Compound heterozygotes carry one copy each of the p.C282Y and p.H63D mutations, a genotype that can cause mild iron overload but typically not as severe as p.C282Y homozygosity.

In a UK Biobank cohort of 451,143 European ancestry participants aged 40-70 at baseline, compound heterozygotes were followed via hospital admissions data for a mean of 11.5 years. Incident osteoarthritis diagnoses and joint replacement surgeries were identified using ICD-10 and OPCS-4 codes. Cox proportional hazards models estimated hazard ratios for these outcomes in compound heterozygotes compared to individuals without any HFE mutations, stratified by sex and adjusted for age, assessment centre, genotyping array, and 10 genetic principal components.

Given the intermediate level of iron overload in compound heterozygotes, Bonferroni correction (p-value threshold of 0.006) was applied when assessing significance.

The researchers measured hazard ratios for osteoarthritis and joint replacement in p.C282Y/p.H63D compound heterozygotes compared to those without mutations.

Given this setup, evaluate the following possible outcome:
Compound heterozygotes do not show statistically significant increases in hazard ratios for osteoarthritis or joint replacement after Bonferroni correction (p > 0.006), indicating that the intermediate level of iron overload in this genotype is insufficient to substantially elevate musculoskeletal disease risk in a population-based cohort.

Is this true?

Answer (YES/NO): YES